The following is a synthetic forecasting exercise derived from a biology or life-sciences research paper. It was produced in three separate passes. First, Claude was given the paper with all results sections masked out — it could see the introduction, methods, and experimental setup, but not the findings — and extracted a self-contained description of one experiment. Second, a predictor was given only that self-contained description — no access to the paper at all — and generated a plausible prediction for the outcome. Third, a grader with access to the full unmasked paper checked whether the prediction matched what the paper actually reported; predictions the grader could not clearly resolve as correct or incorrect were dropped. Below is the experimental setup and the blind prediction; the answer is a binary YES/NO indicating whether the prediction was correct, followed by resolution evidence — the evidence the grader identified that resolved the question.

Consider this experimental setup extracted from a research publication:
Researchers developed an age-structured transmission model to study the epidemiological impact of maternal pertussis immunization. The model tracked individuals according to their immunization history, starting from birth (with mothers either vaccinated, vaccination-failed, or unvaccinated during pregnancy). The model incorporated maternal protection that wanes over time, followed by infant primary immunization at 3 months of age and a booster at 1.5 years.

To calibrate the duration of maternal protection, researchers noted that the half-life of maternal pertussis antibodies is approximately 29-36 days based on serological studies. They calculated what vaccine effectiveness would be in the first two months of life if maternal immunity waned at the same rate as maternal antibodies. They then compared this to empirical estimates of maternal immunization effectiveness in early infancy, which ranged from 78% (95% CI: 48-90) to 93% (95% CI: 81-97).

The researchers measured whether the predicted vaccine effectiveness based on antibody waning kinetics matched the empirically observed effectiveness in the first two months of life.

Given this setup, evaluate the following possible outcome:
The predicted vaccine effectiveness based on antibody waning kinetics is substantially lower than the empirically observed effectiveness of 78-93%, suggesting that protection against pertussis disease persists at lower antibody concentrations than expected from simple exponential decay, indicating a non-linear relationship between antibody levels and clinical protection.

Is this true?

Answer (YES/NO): YES